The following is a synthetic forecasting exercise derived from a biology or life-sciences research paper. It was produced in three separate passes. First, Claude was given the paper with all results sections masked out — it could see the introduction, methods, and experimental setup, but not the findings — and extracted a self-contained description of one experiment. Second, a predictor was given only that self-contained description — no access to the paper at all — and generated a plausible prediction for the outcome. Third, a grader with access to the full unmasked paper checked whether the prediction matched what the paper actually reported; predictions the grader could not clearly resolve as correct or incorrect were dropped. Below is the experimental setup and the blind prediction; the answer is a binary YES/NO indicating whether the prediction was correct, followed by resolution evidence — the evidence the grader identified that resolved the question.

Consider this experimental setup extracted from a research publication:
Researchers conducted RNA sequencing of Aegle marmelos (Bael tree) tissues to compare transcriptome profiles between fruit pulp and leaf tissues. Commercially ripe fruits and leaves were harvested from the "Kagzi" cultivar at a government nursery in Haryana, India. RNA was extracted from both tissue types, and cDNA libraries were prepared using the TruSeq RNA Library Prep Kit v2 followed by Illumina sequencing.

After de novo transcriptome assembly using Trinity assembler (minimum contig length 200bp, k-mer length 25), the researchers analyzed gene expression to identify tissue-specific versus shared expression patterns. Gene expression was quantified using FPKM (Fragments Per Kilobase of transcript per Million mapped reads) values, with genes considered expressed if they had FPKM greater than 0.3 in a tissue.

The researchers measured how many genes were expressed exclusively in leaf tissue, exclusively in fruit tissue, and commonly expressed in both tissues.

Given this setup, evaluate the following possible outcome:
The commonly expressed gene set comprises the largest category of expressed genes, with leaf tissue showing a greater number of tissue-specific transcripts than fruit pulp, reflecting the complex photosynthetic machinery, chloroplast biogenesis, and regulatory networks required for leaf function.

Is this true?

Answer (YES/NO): YES